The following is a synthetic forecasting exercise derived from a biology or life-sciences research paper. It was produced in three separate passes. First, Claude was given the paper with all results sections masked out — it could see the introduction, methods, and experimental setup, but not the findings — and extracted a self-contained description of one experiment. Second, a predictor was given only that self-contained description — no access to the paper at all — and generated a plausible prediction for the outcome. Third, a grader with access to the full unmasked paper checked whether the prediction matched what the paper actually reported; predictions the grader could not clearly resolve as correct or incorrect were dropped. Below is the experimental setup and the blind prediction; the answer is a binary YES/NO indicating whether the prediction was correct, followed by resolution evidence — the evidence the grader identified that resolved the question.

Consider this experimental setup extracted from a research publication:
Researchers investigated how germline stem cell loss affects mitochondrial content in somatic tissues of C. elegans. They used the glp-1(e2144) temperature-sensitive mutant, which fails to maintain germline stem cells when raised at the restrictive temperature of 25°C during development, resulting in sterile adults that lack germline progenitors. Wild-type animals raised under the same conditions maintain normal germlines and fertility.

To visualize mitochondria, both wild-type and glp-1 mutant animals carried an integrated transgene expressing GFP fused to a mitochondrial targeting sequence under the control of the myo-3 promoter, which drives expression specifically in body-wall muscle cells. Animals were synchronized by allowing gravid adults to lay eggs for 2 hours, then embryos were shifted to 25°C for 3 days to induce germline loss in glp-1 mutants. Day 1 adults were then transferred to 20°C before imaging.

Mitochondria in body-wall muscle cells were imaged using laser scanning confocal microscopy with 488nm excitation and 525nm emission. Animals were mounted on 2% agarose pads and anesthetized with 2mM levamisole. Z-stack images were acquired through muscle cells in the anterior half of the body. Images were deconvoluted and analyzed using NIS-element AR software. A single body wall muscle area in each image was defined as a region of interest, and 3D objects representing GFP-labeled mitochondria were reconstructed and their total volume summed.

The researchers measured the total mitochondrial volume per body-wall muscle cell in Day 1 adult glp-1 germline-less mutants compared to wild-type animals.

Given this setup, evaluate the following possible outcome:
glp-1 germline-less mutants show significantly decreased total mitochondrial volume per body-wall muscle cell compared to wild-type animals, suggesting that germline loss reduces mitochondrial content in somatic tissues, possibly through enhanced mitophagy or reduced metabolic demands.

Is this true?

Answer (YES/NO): YES